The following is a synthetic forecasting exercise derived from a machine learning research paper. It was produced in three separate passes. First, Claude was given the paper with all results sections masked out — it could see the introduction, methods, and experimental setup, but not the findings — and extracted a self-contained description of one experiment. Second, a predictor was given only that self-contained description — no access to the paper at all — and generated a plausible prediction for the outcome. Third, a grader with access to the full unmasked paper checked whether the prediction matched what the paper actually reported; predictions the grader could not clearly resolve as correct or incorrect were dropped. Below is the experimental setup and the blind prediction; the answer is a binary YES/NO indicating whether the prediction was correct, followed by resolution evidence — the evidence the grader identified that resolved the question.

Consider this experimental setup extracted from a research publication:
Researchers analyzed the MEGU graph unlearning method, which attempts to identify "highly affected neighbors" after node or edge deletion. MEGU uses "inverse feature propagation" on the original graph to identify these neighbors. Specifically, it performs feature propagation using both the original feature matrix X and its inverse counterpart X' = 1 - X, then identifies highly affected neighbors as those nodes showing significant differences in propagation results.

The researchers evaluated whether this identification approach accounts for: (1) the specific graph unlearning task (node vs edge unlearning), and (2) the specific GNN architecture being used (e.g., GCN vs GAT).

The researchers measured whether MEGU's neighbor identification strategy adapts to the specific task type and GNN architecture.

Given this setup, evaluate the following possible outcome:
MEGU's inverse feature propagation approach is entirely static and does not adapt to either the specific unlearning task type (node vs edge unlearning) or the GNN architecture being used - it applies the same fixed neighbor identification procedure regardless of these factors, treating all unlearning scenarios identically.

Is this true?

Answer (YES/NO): YES